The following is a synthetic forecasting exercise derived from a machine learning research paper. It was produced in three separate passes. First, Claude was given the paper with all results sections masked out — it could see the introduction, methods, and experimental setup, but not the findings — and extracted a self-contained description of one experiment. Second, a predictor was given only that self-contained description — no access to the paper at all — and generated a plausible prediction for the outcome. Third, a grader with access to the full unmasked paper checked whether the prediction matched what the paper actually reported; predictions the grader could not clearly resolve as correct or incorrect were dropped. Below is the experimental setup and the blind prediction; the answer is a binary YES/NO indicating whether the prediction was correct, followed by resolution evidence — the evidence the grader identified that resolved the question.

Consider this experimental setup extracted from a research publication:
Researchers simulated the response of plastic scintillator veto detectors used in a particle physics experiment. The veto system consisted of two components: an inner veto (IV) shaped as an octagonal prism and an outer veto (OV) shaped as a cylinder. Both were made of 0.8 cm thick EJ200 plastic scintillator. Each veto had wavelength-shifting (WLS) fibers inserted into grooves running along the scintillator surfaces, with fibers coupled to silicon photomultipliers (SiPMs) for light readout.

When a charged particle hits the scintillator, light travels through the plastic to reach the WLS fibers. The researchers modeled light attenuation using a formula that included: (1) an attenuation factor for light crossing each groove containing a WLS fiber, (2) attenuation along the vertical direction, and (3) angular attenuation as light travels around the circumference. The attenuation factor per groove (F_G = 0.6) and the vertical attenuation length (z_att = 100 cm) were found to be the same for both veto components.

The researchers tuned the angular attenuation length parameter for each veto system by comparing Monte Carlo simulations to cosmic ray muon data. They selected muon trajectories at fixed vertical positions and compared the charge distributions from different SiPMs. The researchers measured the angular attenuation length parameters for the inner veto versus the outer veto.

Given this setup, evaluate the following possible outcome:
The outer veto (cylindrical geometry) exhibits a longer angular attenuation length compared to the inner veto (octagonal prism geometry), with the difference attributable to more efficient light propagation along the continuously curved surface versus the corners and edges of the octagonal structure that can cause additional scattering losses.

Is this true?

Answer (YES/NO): YES